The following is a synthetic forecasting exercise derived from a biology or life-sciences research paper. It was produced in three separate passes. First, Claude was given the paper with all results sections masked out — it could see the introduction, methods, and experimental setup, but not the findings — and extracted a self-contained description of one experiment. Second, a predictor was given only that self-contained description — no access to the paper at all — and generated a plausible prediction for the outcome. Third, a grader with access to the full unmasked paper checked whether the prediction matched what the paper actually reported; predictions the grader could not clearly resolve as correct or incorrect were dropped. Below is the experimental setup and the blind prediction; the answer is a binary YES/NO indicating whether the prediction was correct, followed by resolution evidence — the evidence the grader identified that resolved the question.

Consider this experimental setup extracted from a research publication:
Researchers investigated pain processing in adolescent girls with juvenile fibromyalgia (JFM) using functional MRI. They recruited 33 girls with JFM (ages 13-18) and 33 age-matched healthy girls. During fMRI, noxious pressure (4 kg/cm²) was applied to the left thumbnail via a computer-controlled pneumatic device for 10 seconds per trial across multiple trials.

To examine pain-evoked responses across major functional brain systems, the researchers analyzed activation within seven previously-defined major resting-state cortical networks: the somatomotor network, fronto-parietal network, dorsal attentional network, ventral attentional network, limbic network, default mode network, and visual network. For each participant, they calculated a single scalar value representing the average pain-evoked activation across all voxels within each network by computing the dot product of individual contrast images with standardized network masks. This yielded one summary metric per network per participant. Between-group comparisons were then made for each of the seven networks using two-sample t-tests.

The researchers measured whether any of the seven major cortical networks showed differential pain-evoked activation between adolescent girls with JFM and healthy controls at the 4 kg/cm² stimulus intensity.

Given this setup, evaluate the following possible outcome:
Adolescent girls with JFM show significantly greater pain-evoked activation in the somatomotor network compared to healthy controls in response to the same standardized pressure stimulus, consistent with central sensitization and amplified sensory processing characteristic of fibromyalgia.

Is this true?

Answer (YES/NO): NO